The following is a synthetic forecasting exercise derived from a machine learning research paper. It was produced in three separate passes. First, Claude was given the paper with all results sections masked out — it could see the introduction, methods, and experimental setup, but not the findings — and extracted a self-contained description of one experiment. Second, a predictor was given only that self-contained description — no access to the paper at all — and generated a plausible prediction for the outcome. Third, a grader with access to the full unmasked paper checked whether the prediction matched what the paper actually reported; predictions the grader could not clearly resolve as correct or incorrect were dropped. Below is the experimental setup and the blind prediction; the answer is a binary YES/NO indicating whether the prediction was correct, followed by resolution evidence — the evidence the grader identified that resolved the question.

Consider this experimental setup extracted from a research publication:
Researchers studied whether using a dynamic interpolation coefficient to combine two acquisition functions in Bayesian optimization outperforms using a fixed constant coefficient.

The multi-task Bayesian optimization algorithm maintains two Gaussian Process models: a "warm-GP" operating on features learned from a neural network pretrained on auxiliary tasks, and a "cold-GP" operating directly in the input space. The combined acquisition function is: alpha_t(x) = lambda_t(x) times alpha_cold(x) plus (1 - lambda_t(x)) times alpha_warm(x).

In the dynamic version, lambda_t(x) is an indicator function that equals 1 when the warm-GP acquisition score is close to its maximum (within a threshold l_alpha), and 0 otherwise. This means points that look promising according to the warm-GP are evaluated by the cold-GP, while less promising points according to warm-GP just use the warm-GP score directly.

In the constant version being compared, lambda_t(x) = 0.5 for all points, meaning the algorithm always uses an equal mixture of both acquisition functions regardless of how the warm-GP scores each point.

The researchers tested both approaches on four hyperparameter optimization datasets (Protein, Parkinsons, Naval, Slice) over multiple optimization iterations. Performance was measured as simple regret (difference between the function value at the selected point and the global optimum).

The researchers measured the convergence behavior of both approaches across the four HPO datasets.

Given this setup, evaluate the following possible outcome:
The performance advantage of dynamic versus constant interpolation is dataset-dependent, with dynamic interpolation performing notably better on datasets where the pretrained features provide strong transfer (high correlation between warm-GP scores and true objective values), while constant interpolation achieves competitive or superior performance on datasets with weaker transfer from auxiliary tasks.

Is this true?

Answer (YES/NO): NO